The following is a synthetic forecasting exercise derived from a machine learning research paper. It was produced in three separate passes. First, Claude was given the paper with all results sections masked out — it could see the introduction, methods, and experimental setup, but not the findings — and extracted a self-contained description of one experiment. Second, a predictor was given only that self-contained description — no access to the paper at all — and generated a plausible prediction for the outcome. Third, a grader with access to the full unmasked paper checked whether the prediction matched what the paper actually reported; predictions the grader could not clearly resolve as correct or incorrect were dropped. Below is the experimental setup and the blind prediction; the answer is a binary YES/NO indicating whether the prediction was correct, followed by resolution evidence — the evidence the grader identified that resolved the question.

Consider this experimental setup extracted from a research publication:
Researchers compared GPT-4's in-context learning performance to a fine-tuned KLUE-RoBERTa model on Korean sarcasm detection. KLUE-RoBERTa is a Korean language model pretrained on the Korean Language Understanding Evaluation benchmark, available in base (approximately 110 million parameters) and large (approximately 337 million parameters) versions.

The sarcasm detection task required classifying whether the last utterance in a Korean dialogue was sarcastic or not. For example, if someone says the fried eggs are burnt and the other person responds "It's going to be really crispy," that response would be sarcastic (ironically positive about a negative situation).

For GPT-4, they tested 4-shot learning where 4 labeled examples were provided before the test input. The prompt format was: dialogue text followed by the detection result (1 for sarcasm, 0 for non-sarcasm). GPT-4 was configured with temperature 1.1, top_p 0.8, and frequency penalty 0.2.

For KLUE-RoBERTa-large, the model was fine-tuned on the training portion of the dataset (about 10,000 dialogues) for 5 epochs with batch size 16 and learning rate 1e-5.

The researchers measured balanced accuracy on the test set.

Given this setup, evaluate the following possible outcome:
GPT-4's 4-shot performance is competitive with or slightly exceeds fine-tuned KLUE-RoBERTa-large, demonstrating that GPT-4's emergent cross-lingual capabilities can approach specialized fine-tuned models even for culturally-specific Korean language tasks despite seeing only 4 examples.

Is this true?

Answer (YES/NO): YES